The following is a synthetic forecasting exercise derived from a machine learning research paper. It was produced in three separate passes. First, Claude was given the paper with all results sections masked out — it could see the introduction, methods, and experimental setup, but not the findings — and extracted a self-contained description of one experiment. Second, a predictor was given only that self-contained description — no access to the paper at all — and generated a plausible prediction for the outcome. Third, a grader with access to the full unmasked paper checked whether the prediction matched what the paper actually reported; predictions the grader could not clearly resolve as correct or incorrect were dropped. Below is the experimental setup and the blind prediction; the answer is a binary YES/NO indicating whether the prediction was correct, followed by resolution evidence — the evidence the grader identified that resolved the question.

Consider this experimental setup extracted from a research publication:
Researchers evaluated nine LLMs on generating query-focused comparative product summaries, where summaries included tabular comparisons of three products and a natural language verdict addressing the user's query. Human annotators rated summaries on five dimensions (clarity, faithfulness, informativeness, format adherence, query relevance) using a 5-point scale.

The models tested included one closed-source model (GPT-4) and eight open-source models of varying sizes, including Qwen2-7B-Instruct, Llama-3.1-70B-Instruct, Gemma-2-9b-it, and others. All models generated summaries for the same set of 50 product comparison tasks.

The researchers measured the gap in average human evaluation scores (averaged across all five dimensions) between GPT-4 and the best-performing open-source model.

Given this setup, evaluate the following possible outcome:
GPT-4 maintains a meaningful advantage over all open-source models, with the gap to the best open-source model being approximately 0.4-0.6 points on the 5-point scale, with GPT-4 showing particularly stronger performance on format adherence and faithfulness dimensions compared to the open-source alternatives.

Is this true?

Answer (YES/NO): NO